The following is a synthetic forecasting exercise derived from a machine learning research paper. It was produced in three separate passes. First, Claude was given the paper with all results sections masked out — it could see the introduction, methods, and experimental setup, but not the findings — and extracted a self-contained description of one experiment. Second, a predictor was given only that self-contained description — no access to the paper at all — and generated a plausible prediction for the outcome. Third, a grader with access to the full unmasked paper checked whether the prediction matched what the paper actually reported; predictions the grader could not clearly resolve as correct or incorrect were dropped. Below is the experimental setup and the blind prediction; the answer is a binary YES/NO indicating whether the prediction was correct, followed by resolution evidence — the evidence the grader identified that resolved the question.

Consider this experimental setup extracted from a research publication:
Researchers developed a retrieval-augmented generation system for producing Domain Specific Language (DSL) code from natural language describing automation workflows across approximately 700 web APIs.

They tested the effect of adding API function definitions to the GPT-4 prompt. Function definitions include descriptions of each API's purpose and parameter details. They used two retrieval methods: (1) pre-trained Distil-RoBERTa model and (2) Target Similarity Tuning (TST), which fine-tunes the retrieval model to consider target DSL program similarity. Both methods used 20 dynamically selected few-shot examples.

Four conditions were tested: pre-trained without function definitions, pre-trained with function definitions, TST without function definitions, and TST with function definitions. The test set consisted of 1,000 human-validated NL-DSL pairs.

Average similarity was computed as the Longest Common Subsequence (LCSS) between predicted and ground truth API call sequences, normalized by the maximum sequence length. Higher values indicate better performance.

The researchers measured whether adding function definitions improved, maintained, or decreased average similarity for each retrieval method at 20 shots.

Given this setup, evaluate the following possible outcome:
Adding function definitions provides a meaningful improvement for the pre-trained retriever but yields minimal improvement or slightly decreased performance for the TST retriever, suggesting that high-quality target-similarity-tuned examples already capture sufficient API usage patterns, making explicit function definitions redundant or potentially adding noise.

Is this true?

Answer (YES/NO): NO